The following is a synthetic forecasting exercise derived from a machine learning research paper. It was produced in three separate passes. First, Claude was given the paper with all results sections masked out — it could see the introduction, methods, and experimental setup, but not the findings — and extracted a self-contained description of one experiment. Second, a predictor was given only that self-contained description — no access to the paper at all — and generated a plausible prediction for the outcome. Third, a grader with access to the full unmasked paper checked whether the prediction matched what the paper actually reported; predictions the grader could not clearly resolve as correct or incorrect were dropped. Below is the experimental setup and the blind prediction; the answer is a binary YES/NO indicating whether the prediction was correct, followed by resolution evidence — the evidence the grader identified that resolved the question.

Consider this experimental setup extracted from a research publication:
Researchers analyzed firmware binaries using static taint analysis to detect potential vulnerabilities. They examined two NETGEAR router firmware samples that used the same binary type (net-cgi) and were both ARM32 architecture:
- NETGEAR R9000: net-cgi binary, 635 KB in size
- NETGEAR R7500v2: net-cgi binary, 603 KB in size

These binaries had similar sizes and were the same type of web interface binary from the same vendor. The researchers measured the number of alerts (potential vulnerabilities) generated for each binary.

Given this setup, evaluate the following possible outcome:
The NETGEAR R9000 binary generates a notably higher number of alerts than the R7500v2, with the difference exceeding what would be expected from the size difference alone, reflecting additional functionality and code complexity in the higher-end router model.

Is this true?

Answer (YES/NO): YES